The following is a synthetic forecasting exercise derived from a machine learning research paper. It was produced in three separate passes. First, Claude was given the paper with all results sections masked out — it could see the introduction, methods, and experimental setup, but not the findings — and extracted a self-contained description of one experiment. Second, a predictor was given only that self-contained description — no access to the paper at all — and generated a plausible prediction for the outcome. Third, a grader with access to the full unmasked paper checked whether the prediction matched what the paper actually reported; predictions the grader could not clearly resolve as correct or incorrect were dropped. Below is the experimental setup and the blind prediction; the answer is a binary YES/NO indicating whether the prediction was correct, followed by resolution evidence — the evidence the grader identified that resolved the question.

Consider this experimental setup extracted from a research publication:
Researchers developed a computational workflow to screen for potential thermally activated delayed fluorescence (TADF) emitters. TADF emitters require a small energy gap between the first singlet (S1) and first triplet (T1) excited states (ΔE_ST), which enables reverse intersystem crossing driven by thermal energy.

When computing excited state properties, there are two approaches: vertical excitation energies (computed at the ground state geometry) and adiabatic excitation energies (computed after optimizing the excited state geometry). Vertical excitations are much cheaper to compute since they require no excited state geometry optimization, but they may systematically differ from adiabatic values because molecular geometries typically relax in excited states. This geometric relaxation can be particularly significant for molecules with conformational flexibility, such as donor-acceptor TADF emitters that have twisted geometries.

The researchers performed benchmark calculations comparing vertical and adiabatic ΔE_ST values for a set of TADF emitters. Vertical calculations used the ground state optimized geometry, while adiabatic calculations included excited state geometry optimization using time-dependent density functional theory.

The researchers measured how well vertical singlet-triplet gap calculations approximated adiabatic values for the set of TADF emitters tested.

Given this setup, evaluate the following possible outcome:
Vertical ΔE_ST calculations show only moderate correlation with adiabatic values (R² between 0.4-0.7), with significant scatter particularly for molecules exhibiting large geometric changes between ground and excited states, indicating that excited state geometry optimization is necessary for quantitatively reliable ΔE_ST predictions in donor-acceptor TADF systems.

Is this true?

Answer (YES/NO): NO